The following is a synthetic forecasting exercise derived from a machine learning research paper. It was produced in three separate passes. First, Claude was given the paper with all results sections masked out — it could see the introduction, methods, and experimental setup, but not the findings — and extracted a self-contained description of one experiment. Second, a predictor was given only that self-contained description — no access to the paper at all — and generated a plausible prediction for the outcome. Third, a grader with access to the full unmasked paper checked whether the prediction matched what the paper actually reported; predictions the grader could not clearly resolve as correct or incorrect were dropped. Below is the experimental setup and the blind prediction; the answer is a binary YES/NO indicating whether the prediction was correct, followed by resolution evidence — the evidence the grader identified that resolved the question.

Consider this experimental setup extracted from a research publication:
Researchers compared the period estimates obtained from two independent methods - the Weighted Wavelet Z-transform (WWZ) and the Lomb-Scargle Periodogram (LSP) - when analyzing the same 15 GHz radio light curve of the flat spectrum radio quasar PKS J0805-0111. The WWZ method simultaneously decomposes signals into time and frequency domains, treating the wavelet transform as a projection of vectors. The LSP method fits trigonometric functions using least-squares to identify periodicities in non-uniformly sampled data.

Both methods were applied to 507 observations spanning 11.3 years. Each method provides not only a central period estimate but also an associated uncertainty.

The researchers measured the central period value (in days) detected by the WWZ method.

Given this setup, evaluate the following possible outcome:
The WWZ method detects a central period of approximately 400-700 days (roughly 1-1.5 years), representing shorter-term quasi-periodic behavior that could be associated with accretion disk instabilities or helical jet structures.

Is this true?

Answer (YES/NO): NO